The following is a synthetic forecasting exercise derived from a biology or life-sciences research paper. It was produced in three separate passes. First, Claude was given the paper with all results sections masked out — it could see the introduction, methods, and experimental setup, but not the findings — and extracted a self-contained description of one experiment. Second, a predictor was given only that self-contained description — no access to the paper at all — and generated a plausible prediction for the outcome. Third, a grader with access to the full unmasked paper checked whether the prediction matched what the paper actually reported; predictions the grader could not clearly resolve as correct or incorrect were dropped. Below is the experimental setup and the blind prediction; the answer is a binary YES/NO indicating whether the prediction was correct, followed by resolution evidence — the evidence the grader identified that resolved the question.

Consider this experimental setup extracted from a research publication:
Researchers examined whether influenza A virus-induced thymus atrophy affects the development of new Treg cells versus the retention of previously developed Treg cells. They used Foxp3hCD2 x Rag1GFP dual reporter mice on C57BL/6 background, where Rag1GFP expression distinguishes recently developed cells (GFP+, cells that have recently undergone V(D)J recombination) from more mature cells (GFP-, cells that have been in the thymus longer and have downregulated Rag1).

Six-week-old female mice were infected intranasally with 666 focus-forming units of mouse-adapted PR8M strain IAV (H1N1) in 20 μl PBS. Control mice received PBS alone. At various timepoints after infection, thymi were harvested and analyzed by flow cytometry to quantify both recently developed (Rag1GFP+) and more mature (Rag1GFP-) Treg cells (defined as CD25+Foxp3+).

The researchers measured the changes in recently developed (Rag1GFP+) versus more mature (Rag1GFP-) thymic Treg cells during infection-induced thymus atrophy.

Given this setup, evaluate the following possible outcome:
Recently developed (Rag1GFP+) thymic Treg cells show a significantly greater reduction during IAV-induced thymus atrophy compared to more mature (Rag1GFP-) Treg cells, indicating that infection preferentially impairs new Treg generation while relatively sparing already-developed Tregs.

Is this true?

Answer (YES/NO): NO